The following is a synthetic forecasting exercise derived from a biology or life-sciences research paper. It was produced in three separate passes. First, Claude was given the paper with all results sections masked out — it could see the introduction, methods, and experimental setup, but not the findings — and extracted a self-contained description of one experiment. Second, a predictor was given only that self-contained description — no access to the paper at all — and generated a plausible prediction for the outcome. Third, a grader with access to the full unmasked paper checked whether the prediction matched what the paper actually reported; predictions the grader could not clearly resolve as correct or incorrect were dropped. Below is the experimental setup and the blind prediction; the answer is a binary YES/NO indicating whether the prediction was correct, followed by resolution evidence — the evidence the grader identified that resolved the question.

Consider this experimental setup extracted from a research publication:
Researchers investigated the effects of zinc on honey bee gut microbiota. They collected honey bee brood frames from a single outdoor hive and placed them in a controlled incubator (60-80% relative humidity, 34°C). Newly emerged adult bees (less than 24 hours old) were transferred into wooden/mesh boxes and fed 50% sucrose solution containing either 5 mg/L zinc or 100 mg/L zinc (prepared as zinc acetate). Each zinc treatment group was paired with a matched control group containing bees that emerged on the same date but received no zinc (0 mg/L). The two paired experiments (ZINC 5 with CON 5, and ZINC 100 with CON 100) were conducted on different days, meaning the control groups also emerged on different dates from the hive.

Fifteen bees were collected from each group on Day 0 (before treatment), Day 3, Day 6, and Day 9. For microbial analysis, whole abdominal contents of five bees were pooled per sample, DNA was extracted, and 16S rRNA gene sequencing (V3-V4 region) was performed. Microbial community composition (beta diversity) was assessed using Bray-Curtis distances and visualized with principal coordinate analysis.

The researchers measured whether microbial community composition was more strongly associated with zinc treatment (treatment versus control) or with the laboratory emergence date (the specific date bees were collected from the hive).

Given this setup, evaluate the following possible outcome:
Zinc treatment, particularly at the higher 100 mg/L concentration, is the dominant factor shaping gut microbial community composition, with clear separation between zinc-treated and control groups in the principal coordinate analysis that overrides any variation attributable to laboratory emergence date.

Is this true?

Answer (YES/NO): NO